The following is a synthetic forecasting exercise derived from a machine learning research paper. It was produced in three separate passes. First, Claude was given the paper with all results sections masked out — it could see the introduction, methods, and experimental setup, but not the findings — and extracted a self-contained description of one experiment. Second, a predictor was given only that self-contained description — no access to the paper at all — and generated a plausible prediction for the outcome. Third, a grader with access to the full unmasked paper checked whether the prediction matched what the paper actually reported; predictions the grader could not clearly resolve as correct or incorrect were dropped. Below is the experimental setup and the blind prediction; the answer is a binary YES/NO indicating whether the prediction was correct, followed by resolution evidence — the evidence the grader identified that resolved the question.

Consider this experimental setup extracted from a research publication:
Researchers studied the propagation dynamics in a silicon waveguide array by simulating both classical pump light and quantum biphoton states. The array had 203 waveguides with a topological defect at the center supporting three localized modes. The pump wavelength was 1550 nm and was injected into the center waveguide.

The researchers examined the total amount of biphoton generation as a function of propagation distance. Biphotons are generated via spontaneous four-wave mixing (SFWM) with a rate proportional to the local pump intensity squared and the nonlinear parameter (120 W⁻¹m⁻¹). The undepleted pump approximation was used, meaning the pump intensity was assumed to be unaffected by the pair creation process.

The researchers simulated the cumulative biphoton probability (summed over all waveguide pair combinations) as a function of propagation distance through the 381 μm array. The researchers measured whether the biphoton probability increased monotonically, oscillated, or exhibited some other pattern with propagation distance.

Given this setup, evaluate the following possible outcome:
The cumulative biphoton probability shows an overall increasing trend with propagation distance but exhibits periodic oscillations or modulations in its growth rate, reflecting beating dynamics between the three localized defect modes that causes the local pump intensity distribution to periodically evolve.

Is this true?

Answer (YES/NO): NO